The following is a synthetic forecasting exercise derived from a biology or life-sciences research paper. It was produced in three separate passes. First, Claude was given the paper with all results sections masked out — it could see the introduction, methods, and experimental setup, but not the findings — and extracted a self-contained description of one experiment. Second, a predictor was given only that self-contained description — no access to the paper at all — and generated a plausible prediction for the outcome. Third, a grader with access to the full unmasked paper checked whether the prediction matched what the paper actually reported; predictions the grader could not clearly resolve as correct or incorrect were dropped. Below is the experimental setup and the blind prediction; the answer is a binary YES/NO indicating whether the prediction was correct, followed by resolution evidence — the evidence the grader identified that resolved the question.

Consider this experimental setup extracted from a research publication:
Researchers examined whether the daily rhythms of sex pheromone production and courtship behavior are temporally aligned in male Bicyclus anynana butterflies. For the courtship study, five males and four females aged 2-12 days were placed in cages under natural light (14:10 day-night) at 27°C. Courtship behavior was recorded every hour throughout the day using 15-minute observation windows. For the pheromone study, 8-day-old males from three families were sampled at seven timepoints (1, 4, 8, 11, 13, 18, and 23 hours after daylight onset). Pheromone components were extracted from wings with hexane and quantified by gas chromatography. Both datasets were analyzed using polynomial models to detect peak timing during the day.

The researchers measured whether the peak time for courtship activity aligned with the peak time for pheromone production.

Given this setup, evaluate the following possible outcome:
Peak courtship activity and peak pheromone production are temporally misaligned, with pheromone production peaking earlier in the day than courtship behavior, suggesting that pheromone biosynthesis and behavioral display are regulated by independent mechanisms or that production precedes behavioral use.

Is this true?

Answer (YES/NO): NO